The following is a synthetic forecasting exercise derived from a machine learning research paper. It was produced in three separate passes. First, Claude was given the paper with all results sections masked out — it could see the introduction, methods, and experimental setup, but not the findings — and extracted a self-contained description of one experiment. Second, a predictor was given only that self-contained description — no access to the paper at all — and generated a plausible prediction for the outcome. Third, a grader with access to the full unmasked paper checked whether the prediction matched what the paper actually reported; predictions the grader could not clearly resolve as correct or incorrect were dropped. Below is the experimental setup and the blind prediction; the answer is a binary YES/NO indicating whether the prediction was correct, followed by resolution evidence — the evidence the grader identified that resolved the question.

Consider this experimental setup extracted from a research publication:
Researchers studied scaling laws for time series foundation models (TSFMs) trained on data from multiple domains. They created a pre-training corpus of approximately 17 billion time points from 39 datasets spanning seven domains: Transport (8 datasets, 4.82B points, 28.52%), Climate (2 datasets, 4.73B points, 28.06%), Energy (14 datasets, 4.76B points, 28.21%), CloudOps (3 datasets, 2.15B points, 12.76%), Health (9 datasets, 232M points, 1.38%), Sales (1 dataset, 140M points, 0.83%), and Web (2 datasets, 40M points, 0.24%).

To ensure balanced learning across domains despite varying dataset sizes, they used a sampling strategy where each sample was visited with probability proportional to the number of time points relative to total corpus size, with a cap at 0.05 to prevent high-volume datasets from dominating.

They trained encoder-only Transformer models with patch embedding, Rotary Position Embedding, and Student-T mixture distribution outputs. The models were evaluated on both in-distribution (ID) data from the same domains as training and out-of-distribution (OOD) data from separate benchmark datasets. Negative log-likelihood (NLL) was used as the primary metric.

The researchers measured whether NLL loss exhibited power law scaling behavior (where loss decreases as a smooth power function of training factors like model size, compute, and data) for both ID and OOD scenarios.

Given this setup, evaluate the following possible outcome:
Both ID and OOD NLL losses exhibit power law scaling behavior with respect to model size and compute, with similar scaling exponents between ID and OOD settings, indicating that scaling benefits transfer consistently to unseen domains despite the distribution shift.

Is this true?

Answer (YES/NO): YES